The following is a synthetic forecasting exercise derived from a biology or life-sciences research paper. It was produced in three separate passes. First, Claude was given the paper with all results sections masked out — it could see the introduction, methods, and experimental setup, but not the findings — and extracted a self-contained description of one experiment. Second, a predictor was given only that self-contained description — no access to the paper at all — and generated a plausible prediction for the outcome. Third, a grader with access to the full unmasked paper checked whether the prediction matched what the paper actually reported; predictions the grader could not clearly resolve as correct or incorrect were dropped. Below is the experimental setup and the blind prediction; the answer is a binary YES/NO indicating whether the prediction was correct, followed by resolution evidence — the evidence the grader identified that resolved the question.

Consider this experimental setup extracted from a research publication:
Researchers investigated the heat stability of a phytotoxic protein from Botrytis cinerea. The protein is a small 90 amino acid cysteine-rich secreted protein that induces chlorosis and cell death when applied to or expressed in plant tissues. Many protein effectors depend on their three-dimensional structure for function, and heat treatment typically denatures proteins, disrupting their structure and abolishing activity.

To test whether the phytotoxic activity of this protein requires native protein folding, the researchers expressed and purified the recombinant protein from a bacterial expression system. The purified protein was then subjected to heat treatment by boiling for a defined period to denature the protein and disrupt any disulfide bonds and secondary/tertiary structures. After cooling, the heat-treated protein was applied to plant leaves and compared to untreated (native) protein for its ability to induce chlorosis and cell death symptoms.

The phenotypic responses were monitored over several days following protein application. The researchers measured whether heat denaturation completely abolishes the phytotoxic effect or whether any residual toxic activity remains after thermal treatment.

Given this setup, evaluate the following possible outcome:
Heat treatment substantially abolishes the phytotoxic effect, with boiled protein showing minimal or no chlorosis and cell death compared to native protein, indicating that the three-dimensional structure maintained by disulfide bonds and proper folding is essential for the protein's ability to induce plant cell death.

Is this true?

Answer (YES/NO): NO